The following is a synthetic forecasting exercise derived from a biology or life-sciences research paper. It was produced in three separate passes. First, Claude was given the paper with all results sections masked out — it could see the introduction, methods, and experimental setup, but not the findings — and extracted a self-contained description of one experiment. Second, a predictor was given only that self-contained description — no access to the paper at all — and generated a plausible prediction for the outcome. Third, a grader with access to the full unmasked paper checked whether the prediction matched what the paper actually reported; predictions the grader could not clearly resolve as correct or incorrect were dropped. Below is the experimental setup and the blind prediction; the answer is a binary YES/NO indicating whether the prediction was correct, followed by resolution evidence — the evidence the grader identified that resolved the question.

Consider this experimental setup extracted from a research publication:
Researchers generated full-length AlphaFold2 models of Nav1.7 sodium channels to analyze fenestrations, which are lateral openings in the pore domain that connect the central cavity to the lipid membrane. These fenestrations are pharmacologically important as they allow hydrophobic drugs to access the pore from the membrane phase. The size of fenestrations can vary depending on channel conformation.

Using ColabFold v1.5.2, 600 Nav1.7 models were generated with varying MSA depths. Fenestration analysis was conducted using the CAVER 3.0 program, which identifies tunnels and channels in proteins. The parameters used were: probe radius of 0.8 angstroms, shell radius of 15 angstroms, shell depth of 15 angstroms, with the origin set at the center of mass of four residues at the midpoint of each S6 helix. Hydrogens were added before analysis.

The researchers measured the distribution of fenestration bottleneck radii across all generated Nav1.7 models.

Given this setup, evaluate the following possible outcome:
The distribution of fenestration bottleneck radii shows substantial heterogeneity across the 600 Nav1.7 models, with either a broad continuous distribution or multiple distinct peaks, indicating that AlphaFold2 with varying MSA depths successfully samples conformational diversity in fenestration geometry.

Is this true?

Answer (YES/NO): YES